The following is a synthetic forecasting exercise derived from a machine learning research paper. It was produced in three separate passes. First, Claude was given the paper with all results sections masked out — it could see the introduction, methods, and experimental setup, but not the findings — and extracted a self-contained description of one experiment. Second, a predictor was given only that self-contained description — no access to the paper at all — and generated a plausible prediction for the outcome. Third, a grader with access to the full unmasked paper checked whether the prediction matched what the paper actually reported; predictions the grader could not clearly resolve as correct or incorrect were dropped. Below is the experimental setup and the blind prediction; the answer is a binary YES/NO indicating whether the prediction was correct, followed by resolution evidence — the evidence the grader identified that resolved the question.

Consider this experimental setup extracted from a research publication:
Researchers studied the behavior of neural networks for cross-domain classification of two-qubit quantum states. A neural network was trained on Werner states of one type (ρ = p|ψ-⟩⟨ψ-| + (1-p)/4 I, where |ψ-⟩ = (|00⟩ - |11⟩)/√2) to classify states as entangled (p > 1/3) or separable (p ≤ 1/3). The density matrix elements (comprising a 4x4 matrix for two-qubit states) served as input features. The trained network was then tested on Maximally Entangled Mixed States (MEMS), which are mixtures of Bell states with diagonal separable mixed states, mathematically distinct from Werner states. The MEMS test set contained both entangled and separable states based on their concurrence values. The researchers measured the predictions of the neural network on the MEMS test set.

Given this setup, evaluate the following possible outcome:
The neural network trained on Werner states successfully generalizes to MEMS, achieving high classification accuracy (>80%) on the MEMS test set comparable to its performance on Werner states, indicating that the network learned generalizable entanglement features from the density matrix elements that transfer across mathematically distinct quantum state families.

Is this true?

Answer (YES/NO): NO